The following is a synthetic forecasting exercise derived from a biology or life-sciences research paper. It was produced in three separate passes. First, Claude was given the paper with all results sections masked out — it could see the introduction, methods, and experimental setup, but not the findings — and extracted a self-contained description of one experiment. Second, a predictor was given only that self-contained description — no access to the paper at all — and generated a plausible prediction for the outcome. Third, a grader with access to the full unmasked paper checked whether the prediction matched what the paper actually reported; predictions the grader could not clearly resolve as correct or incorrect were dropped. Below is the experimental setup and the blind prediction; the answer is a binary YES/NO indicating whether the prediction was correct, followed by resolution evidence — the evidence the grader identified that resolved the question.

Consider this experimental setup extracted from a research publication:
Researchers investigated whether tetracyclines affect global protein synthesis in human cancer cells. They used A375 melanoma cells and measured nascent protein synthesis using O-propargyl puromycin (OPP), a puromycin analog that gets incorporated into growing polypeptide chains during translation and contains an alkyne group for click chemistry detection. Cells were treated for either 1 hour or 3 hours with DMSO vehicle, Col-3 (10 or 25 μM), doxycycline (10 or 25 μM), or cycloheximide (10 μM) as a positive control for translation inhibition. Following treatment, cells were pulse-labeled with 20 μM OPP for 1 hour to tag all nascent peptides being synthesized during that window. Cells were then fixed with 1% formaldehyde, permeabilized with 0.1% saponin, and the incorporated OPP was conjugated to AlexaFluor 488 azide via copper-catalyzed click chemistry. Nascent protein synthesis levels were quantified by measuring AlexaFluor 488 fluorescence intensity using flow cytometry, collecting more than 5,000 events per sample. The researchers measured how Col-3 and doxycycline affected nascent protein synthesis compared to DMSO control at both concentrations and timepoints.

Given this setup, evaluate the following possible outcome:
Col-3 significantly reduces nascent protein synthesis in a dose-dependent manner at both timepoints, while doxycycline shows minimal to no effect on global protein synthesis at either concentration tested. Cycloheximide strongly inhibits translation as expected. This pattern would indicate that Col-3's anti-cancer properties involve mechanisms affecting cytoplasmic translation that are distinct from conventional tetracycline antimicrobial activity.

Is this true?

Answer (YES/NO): NO